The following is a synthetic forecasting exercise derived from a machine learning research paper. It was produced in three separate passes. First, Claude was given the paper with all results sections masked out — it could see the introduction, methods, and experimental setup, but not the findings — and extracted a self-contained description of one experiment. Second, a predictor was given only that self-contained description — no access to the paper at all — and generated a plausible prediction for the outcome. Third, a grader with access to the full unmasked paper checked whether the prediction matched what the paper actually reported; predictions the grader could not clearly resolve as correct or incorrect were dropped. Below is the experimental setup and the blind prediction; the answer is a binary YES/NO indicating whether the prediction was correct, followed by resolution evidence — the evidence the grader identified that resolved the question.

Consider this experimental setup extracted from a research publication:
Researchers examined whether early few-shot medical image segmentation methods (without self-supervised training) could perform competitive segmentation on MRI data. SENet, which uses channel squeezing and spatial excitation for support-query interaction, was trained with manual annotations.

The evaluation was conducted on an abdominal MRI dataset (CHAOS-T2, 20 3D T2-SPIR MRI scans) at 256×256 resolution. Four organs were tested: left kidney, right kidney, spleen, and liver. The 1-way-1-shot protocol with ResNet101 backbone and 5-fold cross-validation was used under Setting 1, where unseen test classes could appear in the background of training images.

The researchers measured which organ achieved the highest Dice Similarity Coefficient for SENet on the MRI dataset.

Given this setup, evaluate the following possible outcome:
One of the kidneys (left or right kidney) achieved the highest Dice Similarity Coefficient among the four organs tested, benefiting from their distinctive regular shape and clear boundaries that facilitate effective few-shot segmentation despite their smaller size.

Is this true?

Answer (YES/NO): YES